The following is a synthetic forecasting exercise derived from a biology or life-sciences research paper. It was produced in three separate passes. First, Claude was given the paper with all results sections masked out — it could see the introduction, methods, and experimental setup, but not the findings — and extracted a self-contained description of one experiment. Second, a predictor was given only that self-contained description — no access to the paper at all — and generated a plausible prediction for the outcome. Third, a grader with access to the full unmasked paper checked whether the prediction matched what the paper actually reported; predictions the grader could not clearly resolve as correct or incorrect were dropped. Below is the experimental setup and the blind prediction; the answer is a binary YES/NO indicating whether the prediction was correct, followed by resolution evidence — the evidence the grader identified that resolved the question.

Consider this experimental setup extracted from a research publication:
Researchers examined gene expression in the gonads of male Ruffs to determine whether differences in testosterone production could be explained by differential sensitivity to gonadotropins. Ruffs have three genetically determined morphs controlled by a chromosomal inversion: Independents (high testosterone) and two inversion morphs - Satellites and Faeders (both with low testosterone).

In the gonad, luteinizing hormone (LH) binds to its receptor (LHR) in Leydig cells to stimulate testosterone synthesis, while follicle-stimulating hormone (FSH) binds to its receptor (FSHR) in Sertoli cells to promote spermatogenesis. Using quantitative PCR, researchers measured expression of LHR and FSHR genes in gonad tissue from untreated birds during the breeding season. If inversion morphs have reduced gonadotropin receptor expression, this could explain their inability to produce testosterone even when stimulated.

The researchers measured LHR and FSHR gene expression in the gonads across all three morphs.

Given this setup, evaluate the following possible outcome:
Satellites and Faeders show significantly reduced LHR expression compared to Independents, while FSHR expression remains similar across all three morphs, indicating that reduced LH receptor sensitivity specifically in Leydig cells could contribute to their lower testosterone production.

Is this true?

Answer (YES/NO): NO